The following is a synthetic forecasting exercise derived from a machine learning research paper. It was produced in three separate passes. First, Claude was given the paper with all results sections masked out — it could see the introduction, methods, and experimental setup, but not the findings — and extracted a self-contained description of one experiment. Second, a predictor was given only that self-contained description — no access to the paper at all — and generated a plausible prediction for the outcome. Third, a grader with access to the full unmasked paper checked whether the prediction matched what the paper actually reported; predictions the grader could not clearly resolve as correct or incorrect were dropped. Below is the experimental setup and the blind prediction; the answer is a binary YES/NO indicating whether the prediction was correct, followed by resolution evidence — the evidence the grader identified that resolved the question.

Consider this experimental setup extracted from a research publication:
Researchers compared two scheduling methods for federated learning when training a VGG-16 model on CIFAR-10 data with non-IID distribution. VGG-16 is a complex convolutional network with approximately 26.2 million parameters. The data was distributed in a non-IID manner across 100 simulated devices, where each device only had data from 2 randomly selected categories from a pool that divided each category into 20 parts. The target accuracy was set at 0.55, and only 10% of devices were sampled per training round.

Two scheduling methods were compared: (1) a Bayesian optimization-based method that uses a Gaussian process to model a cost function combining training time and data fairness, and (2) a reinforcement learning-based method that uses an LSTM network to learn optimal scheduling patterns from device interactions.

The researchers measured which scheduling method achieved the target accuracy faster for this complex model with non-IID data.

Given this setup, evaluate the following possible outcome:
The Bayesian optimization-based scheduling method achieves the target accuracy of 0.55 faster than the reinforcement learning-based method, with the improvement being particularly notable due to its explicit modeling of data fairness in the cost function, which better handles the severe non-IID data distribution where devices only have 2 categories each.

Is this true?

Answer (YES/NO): NO